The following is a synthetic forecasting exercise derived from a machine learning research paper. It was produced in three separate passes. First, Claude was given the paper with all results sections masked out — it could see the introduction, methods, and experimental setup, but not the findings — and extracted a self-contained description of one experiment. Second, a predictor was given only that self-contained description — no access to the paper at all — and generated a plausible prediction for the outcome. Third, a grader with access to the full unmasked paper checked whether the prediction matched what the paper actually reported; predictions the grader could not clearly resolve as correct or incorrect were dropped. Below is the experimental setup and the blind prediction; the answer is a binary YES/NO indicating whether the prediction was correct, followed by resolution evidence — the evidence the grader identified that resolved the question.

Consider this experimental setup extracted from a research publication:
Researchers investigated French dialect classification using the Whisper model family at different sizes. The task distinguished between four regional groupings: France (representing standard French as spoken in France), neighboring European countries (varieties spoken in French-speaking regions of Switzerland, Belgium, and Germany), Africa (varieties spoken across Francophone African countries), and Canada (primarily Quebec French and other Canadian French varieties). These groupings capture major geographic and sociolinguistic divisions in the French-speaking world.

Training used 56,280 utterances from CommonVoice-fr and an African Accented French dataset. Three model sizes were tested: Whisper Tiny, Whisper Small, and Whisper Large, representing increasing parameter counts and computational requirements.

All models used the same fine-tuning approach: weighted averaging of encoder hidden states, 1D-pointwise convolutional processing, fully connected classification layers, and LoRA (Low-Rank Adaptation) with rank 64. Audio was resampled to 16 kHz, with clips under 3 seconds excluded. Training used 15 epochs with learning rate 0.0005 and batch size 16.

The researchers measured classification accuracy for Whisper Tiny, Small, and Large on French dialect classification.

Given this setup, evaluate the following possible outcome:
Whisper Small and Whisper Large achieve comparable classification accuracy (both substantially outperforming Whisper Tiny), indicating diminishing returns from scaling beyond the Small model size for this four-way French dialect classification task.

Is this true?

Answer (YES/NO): NO